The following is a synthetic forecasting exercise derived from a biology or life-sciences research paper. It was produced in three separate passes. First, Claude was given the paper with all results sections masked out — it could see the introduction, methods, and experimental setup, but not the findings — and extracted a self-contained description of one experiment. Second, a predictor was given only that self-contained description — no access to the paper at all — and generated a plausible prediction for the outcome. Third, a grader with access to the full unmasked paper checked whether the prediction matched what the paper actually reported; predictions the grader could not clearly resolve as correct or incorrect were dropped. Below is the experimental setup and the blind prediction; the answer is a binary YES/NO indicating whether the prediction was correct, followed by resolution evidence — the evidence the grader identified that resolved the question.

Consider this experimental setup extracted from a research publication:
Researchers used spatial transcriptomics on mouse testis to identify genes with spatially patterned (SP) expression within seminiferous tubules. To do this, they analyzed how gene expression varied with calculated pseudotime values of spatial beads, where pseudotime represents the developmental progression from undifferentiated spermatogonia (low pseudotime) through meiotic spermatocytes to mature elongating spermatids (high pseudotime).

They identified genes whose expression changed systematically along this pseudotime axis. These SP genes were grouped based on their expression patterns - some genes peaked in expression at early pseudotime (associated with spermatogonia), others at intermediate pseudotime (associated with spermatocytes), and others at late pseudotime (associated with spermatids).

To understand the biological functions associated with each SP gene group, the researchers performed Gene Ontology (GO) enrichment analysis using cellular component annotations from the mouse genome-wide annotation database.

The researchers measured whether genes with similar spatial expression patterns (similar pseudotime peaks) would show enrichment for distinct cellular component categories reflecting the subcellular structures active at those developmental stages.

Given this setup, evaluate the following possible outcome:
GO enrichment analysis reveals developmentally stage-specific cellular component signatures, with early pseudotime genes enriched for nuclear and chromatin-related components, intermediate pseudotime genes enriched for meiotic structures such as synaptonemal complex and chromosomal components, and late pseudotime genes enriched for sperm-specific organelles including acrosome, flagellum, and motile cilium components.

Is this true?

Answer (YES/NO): NO